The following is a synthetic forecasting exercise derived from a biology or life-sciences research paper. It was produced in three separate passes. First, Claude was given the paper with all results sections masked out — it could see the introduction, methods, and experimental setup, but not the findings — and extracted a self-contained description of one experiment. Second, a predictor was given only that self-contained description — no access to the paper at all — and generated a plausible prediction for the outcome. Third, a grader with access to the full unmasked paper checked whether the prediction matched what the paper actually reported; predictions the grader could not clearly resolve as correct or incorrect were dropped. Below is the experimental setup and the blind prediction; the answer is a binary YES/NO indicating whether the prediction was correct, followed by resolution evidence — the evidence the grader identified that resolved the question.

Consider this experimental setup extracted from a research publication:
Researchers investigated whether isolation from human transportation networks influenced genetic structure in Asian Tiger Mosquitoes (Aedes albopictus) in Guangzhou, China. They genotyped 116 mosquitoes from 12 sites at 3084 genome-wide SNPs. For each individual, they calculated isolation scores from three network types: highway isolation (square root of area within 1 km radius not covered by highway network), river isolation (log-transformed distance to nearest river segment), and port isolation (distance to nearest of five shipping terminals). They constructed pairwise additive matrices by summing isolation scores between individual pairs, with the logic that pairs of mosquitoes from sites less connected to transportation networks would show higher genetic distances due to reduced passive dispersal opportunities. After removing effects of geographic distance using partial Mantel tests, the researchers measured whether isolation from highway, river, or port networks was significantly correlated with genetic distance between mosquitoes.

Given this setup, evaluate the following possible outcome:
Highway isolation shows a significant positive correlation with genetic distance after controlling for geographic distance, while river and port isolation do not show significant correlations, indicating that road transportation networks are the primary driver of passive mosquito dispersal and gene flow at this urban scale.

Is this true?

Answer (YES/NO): NO